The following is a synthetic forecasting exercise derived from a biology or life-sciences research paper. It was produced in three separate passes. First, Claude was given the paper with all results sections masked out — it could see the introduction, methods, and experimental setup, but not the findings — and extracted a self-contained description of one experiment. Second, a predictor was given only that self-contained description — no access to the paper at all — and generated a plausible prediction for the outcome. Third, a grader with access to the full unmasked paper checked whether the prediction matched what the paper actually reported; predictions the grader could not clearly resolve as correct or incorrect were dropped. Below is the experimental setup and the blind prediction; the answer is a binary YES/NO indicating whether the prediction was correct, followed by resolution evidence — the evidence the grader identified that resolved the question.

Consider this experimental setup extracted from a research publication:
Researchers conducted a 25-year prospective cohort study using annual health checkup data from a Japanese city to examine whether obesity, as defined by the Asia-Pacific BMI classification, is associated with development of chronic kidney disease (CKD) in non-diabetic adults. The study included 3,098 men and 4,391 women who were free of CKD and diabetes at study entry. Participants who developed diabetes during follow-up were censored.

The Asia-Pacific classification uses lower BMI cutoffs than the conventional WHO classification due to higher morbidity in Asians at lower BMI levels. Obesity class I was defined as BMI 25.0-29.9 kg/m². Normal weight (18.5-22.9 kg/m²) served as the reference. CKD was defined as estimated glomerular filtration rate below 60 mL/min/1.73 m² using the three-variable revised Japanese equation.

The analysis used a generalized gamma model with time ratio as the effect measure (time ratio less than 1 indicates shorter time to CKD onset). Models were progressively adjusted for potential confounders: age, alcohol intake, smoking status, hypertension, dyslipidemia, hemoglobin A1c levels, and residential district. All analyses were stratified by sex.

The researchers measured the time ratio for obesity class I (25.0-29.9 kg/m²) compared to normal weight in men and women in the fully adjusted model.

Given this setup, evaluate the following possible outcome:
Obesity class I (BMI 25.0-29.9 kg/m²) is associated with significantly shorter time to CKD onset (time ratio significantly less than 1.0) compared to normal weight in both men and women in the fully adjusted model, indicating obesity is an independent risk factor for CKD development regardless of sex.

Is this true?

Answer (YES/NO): YES